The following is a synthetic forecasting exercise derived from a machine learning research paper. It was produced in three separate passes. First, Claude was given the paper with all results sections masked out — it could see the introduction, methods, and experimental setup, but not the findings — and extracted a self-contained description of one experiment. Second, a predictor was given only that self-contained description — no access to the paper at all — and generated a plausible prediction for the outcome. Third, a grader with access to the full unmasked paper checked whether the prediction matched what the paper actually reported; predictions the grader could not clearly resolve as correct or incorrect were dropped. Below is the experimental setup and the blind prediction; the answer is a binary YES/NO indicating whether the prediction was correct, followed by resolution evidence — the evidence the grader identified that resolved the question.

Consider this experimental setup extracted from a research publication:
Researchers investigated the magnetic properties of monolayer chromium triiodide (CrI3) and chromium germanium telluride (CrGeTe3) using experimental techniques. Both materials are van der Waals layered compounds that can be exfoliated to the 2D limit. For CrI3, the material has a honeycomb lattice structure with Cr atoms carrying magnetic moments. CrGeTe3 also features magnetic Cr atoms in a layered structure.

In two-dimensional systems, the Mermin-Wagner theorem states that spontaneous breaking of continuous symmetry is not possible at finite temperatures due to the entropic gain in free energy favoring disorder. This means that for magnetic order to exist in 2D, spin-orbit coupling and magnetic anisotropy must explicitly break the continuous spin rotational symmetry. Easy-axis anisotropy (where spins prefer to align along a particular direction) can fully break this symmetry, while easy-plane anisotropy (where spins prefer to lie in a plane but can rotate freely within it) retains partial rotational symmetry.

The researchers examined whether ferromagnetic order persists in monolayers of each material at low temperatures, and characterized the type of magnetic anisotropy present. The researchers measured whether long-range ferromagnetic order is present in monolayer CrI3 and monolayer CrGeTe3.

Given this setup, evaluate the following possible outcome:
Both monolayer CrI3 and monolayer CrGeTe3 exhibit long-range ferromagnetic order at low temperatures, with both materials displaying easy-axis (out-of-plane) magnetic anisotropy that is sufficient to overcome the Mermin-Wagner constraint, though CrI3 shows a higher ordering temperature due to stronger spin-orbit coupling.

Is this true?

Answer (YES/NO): NO